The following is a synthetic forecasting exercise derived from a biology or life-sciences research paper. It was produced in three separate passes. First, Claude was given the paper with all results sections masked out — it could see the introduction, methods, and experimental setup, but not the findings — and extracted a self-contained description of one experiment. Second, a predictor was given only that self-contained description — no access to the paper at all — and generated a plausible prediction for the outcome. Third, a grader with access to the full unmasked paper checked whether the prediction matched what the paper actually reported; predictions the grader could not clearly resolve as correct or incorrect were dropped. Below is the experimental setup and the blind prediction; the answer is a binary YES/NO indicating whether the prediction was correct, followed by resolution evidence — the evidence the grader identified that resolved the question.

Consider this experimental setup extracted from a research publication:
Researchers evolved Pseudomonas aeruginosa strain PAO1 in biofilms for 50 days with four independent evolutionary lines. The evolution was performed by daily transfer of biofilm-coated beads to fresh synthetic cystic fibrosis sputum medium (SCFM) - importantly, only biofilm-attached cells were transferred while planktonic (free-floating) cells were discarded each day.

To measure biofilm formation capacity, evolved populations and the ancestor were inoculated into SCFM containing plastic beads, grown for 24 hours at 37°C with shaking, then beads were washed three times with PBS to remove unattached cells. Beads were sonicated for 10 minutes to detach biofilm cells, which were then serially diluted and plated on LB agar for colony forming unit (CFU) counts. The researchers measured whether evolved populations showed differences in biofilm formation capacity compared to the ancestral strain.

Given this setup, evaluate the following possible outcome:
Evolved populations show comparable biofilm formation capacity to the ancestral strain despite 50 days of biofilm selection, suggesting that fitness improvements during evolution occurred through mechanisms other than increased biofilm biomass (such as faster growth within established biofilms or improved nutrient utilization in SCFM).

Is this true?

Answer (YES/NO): NO